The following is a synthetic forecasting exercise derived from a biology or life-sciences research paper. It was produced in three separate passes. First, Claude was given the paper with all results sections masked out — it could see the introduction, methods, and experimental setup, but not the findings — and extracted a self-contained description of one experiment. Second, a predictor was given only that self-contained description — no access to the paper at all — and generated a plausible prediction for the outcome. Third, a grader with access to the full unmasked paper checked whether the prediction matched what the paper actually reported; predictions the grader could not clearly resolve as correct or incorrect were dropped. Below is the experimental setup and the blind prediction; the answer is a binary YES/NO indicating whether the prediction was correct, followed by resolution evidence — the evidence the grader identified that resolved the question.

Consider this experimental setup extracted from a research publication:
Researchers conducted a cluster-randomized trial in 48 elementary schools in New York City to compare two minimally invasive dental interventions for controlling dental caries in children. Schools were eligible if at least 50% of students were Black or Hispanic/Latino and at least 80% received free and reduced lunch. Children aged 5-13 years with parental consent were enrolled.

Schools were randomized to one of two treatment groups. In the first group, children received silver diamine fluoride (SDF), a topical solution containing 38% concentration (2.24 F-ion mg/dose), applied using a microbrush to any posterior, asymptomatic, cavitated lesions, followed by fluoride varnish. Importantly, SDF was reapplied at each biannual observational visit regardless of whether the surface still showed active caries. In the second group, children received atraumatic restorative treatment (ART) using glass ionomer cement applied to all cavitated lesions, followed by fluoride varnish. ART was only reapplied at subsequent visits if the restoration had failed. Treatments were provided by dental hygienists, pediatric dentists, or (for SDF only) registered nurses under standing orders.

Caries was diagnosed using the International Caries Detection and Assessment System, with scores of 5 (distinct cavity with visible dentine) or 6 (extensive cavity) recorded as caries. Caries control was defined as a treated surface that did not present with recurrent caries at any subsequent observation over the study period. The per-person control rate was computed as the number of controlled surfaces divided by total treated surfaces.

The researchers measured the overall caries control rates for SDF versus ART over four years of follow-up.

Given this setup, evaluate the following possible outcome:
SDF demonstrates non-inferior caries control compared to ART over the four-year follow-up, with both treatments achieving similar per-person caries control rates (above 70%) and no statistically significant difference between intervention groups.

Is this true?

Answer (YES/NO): NO